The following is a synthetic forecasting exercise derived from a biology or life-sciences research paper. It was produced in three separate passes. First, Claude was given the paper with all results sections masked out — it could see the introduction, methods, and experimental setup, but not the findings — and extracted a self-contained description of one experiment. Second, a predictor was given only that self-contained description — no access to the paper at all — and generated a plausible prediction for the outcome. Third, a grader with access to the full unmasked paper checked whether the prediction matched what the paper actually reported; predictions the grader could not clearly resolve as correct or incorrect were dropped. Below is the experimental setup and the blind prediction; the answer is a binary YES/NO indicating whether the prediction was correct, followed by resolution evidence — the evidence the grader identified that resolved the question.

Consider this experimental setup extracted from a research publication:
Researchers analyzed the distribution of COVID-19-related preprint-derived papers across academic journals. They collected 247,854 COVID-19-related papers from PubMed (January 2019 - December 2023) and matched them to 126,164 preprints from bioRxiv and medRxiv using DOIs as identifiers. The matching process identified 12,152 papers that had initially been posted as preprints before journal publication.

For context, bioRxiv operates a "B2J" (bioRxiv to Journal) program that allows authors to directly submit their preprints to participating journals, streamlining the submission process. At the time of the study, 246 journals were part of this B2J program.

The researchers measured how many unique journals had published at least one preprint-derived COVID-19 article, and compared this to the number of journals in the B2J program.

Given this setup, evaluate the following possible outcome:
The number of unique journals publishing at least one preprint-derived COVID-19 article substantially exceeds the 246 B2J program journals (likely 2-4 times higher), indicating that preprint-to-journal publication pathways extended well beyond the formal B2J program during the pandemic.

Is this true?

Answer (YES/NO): NO